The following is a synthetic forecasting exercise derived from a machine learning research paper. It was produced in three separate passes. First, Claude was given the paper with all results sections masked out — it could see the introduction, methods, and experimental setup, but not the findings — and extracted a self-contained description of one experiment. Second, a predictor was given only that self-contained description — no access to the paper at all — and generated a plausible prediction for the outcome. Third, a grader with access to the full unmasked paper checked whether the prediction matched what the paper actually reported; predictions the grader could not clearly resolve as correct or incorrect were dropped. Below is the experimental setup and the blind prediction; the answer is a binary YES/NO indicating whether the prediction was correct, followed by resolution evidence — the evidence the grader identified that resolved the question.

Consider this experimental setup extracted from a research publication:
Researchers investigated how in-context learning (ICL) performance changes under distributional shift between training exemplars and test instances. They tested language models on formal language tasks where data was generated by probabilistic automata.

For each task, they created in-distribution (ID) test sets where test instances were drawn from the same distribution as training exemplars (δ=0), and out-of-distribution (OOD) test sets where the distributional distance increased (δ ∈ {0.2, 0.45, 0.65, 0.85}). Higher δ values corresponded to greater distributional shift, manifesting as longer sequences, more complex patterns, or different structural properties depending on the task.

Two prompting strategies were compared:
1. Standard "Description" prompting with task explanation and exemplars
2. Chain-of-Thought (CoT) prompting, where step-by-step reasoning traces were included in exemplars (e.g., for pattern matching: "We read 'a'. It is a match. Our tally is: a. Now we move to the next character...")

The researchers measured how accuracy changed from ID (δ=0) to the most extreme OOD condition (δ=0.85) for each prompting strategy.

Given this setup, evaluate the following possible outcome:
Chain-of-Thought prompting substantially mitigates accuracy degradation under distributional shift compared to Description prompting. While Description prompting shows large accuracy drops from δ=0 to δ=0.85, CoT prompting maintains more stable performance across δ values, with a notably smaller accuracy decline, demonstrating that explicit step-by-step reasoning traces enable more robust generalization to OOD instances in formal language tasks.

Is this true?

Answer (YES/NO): NO